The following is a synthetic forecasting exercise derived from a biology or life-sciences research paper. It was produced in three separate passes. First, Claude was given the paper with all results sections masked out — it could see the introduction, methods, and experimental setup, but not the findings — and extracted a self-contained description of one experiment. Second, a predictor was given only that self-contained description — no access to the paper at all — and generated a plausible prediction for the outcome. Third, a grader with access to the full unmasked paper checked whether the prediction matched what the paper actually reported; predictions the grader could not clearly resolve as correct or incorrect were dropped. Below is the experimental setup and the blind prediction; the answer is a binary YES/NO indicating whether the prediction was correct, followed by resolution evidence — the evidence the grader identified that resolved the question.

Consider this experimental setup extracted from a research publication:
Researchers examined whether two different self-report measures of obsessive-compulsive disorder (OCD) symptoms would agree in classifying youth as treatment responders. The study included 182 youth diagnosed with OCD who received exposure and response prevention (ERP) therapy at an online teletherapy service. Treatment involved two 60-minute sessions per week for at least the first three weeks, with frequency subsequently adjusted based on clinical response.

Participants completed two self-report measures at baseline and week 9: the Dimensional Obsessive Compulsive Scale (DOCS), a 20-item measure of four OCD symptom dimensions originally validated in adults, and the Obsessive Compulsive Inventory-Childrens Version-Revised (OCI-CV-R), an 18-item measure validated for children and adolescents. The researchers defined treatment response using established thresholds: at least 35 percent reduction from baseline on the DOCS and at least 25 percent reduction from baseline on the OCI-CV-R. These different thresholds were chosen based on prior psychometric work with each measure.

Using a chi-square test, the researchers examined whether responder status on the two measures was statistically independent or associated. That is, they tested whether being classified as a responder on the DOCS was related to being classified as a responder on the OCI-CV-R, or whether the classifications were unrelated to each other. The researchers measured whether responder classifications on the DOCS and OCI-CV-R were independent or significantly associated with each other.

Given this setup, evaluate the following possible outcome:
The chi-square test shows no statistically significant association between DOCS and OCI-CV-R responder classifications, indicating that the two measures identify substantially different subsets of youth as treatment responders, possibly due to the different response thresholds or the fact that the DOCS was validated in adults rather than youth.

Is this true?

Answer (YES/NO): NO